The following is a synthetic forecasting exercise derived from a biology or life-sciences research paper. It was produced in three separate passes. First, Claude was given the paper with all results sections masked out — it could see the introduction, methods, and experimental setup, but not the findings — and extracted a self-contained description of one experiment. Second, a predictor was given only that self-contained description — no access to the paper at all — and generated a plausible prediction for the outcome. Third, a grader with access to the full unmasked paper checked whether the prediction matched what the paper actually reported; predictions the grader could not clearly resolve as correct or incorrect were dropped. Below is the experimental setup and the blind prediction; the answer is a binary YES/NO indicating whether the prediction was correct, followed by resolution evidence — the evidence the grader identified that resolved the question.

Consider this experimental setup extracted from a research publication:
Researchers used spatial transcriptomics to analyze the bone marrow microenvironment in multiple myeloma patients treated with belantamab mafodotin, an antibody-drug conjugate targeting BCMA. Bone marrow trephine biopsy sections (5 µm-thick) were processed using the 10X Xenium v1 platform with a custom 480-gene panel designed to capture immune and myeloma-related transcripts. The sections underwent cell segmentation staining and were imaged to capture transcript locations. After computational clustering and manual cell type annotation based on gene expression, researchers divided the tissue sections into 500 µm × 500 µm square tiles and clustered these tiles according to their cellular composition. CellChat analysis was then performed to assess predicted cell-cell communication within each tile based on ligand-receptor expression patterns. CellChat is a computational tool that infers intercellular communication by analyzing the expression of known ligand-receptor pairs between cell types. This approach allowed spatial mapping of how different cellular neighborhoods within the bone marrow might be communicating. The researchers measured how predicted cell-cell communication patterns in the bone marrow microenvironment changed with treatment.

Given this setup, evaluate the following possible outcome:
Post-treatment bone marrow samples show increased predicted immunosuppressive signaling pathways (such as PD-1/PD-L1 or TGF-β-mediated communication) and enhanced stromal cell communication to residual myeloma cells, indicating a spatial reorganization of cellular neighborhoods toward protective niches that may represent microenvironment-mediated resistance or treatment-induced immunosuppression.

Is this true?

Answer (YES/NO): NO